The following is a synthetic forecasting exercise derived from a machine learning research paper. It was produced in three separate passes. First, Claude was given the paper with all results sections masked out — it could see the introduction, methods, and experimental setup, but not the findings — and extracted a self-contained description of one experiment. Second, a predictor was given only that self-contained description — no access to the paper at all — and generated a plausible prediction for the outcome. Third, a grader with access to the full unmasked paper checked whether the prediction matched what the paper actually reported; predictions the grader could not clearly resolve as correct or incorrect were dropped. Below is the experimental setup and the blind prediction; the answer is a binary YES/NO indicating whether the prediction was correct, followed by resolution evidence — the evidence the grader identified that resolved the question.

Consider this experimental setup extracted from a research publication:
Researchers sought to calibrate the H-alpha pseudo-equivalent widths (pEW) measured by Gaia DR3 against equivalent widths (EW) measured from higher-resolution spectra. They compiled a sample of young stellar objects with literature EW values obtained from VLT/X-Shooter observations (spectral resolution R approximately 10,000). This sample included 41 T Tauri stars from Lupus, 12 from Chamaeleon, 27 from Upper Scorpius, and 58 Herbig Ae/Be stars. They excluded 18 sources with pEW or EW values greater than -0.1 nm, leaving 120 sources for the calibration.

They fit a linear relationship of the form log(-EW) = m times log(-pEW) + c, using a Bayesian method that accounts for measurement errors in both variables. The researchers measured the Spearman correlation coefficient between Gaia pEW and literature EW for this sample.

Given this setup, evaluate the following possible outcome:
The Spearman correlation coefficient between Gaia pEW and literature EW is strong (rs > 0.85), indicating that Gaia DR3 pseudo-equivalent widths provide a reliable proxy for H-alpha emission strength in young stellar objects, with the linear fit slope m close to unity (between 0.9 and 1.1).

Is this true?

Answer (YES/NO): NO